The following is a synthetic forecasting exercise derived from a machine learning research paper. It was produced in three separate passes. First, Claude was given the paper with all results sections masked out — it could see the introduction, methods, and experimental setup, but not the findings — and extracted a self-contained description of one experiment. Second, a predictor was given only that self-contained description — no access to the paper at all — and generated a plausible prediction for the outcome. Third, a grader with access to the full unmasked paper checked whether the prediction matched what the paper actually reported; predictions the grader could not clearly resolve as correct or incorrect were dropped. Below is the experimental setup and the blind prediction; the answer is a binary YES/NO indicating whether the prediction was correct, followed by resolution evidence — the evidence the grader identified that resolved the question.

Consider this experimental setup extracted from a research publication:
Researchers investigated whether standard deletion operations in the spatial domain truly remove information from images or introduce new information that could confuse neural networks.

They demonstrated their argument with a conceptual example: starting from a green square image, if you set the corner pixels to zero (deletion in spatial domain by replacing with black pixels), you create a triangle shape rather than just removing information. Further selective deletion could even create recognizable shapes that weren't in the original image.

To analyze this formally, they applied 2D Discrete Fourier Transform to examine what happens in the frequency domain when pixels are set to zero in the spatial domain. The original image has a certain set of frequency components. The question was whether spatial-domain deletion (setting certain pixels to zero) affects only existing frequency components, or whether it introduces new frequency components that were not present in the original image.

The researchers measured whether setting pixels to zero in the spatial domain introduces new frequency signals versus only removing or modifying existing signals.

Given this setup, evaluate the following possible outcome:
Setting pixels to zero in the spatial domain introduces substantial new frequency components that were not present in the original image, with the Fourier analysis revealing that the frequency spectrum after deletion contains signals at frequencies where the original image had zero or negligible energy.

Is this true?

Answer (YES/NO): YES